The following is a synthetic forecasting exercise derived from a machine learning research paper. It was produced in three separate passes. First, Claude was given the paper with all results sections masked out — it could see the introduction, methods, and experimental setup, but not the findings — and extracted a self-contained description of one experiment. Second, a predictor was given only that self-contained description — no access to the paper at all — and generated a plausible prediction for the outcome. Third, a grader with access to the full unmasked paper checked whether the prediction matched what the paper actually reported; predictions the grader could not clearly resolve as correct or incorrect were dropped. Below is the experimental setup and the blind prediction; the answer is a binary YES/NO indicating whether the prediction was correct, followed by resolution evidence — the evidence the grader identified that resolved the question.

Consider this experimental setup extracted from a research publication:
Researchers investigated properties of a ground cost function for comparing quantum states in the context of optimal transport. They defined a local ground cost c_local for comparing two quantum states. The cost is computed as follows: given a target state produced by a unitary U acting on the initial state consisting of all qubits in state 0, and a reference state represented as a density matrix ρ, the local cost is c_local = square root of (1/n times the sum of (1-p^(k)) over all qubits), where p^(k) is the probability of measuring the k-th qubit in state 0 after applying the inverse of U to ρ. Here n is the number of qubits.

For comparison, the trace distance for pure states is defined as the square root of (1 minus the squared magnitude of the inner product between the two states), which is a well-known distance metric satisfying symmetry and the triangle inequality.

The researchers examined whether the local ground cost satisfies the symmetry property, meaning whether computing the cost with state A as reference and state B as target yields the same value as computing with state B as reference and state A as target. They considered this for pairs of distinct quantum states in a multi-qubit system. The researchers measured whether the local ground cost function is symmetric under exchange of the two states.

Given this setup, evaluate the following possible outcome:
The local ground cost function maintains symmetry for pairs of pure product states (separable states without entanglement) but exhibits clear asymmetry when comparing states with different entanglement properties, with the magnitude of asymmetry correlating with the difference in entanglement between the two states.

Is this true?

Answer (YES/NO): NO